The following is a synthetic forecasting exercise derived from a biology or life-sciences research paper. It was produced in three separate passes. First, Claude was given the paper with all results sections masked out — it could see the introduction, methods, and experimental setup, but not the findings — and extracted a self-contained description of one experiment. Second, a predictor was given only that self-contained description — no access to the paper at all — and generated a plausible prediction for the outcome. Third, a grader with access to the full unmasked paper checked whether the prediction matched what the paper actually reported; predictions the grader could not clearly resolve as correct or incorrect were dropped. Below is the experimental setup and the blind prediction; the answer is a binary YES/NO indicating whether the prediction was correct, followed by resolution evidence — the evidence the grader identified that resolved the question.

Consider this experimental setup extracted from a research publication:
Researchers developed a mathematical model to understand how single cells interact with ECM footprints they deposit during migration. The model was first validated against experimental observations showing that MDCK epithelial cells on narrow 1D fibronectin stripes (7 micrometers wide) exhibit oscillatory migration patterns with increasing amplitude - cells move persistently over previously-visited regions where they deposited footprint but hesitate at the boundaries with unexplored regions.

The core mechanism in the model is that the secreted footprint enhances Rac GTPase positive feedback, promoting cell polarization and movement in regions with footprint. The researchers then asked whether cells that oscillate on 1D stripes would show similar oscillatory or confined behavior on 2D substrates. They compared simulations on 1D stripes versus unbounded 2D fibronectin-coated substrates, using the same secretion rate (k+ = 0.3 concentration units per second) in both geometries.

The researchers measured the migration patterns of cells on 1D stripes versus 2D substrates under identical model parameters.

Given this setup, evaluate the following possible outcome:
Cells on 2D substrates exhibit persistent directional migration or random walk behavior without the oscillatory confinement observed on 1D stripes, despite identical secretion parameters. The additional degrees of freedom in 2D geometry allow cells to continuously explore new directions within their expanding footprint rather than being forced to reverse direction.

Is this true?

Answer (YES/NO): YES